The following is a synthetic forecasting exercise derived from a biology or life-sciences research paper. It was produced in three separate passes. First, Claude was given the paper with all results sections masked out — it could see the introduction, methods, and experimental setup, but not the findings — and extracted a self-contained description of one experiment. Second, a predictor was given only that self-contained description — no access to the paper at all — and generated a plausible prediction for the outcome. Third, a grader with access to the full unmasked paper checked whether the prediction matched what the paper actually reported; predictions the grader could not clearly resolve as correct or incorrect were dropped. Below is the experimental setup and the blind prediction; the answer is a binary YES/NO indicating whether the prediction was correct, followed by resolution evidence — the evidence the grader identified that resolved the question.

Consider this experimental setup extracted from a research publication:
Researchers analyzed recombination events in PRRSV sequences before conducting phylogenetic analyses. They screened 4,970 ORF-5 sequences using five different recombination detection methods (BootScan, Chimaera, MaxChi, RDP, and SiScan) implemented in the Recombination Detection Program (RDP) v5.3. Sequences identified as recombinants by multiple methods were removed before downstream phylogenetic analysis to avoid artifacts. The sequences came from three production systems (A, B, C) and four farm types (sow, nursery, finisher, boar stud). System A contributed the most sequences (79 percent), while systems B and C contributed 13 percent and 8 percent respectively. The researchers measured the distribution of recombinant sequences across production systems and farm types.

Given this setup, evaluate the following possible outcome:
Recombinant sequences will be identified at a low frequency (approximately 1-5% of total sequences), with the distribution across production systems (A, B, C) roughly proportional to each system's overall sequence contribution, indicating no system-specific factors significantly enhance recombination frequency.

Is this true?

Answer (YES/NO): NO